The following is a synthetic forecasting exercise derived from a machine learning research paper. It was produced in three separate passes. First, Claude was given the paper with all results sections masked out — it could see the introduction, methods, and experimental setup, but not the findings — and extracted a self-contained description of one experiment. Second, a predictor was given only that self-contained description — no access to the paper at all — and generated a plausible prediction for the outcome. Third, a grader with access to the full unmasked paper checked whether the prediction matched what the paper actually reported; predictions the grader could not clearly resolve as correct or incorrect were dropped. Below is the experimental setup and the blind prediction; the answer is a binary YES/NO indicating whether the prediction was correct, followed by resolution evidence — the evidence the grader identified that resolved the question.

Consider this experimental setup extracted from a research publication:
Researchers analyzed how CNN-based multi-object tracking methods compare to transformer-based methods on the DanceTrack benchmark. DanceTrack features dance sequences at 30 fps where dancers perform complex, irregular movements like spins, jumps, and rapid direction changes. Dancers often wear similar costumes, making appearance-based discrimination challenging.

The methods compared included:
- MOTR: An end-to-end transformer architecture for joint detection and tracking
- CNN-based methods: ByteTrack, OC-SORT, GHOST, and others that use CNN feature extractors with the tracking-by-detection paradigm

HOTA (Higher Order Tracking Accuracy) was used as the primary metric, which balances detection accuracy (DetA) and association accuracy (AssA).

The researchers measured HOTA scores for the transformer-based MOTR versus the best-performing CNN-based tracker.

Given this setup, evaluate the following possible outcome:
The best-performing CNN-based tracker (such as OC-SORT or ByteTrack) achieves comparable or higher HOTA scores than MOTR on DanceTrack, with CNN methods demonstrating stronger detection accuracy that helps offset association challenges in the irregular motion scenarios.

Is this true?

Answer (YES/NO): YES